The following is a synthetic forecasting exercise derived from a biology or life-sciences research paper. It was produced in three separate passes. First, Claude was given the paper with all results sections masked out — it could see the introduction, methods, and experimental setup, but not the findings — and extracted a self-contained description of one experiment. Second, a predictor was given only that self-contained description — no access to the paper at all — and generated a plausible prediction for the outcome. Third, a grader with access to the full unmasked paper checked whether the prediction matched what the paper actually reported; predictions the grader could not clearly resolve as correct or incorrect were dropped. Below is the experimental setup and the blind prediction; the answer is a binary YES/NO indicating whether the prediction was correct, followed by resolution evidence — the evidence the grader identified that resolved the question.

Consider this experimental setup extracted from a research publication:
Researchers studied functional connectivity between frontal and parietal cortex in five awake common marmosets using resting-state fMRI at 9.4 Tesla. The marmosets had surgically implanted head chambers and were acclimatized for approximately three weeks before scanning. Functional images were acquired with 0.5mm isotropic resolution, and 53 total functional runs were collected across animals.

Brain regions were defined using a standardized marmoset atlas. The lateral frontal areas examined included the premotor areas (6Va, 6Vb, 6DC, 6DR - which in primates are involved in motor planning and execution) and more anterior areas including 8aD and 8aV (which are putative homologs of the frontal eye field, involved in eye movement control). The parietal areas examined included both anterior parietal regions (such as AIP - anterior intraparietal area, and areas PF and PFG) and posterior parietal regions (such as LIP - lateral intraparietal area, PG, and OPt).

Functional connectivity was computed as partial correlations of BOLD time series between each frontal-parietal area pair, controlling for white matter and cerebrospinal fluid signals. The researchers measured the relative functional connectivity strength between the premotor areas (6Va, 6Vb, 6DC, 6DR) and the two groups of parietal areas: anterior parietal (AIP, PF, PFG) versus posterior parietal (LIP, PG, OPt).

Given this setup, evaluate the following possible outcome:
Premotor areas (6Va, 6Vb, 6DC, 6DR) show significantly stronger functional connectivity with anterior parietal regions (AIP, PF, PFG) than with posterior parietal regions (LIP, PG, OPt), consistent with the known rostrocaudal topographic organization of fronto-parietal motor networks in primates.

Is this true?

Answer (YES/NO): NO